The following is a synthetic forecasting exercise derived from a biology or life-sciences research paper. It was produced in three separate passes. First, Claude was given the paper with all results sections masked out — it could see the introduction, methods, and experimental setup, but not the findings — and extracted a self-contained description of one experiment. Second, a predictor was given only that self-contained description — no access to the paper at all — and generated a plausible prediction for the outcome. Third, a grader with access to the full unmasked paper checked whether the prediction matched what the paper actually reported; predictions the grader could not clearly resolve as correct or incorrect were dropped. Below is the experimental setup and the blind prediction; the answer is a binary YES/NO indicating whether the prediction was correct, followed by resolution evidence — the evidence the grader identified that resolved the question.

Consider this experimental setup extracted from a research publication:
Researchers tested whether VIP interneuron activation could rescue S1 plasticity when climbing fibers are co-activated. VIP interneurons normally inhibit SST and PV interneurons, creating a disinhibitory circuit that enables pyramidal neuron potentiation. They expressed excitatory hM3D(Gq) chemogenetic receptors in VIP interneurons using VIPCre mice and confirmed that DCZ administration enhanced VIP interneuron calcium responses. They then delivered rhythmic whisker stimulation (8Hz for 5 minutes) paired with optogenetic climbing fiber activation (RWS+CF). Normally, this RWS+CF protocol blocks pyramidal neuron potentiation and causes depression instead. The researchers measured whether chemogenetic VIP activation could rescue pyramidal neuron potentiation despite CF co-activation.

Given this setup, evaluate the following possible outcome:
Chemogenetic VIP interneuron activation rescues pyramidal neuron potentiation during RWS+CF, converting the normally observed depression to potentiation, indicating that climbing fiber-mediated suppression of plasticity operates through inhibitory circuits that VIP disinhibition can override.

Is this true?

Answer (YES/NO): YES